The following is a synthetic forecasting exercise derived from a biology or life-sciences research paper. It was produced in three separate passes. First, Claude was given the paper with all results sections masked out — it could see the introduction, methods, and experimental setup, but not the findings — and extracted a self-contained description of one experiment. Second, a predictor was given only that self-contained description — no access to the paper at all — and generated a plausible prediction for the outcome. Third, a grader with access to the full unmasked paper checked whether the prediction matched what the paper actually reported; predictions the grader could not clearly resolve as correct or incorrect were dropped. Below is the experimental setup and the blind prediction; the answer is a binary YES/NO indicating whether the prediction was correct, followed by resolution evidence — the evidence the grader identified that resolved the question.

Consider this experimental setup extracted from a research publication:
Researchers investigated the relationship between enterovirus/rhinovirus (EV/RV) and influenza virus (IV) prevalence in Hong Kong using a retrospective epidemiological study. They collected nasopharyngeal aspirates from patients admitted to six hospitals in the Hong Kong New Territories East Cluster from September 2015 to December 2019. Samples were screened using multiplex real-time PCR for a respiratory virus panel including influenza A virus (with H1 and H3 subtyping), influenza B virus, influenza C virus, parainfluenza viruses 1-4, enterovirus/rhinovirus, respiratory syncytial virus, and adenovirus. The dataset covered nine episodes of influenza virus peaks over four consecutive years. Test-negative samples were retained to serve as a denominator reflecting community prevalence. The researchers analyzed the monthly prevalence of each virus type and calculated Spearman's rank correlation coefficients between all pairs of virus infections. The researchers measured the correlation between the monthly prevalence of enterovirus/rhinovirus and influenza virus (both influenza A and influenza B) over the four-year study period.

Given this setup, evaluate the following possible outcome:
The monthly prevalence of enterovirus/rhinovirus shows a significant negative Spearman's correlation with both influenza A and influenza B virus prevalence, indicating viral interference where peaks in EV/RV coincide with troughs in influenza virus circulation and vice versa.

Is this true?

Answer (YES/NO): NO